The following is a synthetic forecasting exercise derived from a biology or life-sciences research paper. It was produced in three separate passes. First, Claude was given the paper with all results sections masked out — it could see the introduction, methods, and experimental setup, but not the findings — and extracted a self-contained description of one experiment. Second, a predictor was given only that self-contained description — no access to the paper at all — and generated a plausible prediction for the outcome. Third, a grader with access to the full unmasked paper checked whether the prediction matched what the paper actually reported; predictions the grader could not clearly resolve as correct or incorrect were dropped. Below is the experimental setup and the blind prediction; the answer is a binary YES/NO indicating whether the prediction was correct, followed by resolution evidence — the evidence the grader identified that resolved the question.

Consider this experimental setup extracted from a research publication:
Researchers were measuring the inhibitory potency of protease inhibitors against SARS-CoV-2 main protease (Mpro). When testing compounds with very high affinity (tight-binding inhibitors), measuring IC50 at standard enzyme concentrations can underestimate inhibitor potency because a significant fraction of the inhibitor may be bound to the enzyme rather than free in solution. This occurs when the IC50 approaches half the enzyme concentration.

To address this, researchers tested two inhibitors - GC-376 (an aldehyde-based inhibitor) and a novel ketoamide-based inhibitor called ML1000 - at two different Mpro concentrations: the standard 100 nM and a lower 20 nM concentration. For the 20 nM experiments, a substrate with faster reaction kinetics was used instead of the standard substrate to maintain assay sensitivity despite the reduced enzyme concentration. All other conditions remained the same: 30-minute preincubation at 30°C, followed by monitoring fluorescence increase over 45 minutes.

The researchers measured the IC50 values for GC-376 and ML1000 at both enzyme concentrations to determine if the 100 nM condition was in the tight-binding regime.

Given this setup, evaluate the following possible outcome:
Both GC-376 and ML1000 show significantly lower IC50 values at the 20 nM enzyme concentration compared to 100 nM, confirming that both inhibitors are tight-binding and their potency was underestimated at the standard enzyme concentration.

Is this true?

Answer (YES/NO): YES